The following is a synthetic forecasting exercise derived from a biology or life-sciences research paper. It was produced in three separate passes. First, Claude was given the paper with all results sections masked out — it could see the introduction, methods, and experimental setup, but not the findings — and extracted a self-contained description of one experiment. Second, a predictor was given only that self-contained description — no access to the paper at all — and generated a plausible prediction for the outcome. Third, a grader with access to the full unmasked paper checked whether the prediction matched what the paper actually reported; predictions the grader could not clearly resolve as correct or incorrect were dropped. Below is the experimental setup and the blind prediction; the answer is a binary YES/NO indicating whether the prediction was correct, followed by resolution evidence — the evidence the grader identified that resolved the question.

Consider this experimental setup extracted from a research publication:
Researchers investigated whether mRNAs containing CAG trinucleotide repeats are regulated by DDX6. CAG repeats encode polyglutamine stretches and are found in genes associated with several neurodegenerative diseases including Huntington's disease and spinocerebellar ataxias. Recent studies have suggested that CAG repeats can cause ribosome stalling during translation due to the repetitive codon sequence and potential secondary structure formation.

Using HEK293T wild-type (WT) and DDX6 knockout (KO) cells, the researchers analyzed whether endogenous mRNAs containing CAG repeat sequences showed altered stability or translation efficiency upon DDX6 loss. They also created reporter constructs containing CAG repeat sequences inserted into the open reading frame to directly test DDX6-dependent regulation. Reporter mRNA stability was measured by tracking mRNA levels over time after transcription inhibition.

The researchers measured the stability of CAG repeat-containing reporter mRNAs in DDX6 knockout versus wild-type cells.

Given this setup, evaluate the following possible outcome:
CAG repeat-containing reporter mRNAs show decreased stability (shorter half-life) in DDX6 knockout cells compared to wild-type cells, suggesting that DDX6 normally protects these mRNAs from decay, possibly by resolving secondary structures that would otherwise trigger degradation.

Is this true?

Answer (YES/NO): NO